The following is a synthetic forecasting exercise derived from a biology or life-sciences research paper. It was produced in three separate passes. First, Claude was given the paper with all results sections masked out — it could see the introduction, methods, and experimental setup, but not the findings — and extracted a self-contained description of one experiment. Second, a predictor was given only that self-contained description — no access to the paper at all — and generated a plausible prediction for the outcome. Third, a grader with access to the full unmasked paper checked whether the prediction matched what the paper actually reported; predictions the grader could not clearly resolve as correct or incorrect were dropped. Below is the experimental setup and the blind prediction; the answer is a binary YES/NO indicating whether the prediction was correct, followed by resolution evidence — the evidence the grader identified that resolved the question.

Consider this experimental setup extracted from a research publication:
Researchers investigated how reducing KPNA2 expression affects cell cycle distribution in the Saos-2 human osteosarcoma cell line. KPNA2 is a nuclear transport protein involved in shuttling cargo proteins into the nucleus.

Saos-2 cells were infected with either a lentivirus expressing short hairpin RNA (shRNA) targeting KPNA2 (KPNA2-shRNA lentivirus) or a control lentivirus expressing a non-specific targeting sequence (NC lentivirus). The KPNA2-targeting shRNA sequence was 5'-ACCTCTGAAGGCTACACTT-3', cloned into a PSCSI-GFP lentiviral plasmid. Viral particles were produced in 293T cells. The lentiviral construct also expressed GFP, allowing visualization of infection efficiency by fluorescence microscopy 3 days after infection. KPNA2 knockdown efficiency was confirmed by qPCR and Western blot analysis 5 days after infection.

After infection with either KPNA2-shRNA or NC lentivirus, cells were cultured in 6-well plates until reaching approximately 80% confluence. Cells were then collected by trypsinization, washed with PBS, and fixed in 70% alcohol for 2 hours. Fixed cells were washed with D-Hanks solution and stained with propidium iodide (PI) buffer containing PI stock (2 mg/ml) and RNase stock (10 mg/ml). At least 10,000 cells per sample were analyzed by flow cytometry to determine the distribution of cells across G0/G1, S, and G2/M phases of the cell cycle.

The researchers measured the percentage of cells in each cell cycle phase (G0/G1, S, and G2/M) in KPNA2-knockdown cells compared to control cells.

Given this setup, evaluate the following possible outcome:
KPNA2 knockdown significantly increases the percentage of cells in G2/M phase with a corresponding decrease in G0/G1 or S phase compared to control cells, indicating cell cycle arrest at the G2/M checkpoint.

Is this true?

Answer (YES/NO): NO